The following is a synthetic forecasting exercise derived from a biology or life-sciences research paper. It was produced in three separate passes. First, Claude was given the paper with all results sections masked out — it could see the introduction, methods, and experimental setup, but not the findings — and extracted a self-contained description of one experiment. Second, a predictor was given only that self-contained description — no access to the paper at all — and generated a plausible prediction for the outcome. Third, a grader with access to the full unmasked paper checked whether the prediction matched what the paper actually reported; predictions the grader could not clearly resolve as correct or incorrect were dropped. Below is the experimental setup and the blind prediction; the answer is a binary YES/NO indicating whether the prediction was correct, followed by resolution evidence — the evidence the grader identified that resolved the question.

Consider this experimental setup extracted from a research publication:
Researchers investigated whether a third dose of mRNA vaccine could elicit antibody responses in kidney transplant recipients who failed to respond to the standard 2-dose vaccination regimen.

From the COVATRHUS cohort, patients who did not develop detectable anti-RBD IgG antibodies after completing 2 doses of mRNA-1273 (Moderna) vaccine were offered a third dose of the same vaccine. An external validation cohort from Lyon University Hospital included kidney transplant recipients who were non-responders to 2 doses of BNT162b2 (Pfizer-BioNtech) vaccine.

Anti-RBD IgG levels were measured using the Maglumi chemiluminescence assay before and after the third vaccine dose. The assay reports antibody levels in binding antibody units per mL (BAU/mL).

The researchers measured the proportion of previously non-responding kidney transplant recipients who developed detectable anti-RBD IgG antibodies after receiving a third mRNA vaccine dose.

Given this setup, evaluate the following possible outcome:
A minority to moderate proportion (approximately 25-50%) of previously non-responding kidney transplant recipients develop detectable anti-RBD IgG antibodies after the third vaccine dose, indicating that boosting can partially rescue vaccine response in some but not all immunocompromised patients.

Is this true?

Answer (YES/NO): NO